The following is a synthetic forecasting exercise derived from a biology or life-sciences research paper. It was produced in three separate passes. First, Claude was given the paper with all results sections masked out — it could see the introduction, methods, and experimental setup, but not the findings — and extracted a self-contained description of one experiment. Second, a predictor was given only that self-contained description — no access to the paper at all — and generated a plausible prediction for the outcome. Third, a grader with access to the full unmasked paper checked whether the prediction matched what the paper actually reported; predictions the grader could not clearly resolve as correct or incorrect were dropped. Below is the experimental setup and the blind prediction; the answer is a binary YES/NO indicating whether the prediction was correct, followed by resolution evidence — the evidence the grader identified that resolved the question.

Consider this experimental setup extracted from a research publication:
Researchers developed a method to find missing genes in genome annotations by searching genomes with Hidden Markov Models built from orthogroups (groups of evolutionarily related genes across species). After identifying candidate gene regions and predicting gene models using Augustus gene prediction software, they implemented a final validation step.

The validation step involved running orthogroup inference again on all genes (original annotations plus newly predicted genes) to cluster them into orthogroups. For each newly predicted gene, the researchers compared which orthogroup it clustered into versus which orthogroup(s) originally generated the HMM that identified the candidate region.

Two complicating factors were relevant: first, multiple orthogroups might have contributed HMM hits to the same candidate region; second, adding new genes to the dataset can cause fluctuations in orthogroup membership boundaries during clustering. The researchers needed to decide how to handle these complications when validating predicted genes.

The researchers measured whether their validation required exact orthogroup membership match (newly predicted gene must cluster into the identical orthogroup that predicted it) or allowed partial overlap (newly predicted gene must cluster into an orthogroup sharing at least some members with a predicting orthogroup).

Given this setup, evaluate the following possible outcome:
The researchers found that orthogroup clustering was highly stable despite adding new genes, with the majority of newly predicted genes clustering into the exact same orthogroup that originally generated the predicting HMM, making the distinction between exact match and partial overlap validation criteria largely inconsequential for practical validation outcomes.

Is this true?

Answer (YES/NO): NO